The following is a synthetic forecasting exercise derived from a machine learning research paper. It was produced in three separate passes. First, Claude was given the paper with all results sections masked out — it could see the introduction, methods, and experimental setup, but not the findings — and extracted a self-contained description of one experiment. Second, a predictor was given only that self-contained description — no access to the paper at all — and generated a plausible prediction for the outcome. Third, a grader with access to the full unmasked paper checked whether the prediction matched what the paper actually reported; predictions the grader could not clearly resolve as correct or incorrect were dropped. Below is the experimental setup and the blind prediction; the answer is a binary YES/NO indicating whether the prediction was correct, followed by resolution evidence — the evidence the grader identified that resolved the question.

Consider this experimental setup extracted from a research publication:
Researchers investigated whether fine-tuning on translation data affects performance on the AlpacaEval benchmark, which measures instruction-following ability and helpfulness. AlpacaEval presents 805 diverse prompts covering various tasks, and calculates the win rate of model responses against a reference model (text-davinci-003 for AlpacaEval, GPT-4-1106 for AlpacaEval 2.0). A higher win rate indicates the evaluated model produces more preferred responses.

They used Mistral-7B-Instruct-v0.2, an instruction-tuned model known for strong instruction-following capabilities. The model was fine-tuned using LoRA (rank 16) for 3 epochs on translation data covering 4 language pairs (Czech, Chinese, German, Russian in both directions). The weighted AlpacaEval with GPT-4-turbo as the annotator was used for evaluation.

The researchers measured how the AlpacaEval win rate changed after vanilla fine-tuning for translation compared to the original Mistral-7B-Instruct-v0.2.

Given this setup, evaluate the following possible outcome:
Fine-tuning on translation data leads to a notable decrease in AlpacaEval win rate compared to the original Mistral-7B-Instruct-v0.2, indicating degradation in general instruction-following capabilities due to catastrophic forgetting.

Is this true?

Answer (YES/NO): YES